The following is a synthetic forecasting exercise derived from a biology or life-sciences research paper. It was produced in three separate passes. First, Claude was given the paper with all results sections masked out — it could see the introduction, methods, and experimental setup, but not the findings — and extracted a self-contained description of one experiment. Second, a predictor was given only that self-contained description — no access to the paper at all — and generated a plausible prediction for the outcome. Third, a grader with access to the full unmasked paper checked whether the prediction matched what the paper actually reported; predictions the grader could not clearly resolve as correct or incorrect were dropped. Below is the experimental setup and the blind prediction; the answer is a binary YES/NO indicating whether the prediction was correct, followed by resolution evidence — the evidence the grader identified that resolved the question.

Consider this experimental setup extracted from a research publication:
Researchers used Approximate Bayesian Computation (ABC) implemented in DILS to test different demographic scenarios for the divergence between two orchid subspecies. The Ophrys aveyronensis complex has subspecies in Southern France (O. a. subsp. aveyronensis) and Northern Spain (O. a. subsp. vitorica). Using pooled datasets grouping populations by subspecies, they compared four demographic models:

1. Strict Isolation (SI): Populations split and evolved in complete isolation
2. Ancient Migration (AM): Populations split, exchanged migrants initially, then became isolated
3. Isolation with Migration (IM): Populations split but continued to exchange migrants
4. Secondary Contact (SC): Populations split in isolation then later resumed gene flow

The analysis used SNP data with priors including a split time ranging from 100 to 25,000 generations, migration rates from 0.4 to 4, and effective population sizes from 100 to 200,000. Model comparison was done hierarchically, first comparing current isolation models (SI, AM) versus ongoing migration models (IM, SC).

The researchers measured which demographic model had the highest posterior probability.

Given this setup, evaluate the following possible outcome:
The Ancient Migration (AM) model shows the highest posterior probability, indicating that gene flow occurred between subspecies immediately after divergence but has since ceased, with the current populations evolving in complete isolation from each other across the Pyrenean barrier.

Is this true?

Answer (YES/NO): NO